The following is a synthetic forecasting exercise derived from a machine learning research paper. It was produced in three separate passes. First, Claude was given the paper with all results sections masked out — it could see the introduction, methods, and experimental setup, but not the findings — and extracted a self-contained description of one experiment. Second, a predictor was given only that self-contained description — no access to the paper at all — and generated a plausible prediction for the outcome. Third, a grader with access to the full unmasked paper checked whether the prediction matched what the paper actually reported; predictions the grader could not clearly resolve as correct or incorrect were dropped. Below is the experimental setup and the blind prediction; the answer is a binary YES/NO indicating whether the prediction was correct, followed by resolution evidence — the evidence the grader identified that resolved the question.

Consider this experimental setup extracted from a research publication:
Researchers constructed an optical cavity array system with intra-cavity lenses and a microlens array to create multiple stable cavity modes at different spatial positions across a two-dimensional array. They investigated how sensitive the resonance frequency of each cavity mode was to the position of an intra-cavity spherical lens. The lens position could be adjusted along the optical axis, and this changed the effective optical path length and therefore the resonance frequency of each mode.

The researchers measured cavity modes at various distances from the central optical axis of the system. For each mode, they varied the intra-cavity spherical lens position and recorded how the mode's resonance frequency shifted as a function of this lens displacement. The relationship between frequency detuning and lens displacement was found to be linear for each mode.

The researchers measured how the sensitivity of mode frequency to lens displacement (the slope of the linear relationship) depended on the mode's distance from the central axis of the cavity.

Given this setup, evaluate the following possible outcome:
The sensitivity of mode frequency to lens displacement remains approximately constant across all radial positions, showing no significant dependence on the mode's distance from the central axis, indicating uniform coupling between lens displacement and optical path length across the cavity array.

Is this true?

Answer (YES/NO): NO